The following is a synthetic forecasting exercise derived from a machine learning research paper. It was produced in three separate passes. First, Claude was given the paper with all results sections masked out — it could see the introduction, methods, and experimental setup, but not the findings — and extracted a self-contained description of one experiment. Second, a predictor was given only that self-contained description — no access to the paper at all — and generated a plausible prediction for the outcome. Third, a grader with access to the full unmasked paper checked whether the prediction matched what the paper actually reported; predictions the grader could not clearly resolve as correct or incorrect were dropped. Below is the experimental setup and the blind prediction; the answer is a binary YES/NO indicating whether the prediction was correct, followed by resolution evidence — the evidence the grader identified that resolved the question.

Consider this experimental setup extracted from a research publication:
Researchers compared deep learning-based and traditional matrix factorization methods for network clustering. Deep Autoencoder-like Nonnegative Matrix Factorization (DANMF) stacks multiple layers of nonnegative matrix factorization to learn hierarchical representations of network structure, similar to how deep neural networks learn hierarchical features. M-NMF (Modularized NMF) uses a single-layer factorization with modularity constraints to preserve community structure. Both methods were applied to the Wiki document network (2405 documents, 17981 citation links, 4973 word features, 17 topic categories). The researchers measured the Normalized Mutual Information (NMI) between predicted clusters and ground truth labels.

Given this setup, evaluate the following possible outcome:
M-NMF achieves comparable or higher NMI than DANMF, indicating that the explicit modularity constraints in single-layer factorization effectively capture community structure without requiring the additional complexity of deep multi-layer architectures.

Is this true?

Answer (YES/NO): NO